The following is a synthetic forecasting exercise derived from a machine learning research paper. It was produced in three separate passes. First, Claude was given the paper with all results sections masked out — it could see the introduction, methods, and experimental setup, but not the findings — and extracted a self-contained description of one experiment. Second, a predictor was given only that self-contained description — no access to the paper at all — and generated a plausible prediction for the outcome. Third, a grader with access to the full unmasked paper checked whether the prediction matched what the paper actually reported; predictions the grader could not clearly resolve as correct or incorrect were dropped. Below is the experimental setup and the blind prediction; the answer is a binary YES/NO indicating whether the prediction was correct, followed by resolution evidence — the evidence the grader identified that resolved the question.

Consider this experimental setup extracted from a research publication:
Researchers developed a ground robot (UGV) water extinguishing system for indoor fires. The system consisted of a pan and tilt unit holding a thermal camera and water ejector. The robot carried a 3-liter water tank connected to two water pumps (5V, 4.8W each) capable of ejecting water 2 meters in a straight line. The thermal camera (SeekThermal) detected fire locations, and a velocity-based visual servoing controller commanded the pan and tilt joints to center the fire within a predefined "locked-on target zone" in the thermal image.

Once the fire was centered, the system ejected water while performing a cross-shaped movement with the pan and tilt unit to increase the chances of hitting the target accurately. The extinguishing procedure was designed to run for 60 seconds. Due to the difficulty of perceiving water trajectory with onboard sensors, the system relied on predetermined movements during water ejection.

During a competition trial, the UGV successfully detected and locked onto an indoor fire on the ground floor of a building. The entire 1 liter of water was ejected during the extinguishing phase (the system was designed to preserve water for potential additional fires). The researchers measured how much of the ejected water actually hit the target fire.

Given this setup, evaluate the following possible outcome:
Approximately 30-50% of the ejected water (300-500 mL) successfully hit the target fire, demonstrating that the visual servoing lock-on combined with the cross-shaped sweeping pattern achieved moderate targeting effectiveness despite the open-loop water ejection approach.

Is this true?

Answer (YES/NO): YES